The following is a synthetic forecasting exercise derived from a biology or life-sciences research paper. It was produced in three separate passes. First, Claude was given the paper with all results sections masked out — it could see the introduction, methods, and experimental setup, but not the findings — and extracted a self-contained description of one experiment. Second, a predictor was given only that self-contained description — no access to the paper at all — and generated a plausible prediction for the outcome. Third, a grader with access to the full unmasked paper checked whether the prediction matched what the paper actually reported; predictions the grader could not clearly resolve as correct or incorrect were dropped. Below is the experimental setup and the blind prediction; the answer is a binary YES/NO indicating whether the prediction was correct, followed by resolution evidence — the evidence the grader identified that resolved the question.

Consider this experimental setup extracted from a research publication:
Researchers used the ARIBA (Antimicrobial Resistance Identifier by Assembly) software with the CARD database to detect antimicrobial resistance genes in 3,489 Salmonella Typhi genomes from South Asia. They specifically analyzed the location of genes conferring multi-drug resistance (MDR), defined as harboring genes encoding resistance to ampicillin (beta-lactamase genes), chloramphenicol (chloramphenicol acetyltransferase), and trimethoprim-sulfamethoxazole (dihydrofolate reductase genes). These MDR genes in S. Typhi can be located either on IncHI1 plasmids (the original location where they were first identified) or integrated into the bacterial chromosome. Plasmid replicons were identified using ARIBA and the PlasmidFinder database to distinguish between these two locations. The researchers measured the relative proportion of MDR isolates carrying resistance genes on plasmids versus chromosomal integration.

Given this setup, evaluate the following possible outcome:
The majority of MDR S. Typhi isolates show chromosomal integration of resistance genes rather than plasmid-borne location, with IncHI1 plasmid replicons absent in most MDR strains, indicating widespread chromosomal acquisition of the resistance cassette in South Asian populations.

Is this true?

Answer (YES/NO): YES